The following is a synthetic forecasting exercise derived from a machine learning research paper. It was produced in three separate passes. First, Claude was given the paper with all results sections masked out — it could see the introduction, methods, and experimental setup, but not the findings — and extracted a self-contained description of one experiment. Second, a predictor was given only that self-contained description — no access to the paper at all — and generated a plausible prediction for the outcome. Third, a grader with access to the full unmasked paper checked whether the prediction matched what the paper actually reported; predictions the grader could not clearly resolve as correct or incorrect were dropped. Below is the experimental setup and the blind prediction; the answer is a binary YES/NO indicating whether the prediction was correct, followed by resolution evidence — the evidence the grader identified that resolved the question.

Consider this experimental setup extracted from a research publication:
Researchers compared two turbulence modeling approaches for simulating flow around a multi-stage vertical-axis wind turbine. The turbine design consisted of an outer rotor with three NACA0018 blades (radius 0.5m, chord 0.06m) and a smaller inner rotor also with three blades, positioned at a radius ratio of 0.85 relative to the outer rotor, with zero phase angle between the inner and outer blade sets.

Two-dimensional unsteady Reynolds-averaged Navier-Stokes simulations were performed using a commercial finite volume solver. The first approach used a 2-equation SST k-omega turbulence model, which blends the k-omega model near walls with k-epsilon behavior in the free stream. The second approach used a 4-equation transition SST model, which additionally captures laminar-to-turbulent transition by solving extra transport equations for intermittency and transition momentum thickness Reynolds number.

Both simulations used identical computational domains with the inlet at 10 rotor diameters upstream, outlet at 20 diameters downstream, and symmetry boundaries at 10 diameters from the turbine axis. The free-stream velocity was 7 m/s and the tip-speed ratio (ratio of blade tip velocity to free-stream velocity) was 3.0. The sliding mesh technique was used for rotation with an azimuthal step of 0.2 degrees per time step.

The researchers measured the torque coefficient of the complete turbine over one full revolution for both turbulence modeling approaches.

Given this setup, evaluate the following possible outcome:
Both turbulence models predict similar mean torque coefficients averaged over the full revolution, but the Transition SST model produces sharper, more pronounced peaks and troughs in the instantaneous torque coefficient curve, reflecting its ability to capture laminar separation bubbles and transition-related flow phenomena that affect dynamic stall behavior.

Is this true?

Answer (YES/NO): NO